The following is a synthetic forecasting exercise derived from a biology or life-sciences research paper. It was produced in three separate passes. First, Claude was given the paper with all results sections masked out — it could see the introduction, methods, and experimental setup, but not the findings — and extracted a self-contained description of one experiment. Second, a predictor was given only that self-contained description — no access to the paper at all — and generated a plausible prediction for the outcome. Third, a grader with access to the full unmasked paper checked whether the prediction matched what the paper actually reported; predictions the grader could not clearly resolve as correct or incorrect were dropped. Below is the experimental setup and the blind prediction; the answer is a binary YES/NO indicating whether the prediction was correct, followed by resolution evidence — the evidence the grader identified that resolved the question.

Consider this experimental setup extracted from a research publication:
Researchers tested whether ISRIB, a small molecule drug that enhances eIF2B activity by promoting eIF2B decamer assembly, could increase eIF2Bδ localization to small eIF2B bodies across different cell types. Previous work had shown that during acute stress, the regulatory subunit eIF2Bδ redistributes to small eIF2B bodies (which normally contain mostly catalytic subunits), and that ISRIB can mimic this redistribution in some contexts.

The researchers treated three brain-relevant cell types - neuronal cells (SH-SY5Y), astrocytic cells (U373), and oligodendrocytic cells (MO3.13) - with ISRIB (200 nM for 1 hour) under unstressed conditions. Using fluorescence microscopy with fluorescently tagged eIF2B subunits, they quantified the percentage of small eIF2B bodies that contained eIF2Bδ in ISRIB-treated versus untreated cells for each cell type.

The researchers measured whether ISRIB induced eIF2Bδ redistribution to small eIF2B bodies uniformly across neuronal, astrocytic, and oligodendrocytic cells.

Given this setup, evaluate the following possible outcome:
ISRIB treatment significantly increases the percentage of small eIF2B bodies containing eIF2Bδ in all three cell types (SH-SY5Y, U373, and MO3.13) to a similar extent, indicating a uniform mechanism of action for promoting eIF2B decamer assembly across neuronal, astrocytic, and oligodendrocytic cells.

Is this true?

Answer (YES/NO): NO